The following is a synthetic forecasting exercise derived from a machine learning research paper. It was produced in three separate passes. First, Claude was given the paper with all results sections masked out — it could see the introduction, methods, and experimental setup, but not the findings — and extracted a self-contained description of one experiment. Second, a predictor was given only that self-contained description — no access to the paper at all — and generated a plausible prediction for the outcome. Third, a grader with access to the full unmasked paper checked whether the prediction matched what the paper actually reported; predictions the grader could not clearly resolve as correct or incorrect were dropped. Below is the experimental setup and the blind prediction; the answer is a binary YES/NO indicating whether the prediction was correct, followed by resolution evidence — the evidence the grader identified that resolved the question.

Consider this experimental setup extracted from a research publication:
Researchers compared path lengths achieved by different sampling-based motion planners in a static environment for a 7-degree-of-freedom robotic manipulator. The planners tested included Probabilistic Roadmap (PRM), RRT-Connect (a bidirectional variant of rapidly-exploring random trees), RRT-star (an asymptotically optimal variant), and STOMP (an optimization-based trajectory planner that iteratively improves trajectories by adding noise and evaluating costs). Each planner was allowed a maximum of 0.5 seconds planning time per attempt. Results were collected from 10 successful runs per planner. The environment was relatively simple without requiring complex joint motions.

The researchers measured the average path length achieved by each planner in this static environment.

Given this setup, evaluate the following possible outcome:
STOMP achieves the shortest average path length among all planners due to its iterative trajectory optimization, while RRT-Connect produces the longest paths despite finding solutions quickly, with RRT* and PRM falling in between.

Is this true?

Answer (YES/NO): NO